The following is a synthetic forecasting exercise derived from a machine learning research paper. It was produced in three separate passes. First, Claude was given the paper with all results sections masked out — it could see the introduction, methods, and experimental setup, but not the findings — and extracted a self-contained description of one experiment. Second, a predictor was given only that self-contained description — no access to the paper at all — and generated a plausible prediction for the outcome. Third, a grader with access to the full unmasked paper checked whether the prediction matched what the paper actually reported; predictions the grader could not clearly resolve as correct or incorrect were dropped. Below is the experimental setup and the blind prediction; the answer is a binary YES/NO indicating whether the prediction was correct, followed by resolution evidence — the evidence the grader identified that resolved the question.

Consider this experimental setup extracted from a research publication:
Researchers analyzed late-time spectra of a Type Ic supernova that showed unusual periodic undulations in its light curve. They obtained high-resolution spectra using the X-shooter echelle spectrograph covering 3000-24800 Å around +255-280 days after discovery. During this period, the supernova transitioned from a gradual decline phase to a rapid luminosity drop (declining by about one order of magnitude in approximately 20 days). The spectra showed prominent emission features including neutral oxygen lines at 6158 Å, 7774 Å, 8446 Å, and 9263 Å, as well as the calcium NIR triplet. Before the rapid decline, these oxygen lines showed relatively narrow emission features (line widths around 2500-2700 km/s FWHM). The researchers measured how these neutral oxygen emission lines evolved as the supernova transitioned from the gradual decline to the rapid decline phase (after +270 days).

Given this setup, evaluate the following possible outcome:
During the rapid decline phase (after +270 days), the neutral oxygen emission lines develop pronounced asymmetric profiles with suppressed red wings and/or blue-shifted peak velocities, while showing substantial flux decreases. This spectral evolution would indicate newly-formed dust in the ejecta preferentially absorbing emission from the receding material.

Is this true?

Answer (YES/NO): NO